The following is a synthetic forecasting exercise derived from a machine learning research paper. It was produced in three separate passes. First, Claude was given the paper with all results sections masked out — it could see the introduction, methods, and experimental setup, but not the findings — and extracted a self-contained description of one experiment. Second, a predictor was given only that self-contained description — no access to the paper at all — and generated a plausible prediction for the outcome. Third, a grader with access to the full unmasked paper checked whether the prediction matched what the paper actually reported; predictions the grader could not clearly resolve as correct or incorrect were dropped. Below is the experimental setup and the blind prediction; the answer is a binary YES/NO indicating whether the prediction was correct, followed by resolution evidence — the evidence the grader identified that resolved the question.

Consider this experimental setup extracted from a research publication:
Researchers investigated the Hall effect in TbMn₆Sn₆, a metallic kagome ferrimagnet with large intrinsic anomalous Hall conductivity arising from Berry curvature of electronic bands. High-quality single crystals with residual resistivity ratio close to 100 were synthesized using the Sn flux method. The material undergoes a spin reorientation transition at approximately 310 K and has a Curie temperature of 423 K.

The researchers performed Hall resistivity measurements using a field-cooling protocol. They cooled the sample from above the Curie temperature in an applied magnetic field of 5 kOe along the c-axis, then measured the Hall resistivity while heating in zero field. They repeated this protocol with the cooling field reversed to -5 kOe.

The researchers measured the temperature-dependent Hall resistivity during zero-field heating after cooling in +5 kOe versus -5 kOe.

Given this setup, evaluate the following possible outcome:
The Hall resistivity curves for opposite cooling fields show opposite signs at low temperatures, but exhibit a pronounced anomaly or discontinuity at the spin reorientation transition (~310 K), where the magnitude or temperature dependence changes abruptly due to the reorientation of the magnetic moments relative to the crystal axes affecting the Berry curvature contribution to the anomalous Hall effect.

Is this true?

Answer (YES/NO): NO